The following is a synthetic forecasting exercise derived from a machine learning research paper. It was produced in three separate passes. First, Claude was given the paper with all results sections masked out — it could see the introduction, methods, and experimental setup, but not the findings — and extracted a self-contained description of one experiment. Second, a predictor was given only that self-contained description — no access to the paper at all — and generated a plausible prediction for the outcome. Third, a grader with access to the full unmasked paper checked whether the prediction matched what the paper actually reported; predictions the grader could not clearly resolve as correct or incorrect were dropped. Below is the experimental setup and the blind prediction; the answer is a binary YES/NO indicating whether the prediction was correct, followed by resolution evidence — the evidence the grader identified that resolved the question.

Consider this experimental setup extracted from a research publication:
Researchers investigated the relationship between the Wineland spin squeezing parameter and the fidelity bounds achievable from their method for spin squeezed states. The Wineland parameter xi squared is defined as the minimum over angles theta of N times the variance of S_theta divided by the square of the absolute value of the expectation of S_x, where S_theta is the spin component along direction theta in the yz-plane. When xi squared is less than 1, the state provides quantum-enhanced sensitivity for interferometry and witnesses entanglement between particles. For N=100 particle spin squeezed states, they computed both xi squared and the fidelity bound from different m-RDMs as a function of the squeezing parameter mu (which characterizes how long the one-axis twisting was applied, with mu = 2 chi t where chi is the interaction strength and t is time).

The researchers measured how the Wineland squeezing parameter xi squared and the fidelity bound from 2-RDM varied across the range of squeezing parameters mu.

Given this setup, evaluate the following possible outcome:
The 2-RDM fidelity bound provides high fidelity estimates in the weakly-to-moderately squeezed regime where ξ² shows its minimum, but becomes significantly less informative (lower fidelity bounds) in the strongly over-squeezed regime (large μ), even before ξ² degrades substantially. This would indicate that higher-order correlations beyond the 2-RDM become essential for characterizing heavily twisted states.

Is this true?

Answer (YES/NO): NO